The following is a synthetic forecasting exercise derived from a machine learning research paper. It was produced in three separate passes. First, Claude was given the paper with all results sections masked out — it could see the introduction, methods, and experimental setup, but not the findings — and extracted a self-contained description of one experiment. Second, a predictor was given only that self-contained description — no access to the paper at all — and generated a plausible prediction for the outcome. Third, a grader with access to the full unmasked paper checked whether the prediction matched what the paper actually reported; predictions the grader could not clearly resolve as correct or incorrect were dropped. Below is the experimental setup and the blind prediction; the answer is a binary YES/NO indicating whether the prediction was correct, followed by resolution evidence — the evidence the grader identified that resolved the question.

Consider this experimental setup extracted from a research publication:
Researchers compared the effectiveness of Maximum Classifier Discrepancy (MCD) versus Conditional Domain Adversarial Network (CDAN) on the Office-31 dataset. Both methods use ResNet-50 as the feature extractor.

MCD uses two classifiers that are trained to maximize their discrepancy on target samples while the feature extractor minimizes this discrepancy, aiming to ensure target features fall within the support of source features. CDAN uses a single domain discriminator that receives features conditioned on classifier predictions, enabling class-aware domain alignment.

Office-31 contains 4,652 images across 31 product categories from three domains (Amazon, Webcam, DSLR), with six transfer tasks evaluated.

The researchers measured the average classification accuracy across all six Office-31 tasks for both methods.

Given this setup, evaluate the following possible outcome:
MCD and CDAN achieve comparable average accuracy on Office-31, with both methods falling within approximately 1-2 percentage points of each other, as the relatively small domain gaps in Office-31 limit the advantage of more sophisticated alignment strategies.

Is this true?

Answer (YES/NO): YES